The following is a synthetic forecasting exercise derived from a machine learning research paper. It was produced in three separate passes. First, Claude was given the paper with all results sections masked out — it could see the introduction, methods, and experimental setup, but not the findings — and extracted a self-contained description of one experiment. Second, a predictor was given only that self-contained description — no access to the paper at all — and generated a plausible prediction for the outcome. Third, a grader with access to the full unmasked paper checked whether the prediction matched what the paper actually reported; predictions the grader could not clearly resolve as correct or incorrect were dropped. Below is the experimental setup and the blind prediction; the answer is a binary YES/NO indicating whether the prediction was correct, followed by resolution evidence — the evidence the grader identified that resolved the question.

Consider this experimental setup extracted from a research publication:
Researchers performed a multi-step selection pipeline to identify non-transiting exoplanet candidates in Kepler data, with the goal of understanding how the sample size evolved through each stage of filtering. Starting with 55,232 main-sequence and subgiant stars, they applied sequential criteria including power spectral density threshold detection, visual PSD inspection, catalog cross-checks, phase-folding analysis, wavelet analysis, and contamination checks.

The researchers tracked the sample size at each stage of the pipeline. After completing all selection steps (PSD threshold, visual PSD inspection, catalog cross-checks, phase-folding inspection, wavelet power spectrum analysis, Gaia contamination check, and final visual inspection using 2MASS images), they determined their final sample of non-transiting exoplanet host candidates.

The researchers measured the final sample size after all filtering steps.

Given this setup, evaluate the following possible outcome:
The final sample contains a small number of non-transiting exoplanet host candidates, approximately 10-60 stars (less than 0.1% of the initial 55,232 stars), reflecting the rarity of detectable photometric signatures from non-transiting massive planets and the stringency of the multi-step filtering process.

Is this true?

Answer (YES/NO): NO